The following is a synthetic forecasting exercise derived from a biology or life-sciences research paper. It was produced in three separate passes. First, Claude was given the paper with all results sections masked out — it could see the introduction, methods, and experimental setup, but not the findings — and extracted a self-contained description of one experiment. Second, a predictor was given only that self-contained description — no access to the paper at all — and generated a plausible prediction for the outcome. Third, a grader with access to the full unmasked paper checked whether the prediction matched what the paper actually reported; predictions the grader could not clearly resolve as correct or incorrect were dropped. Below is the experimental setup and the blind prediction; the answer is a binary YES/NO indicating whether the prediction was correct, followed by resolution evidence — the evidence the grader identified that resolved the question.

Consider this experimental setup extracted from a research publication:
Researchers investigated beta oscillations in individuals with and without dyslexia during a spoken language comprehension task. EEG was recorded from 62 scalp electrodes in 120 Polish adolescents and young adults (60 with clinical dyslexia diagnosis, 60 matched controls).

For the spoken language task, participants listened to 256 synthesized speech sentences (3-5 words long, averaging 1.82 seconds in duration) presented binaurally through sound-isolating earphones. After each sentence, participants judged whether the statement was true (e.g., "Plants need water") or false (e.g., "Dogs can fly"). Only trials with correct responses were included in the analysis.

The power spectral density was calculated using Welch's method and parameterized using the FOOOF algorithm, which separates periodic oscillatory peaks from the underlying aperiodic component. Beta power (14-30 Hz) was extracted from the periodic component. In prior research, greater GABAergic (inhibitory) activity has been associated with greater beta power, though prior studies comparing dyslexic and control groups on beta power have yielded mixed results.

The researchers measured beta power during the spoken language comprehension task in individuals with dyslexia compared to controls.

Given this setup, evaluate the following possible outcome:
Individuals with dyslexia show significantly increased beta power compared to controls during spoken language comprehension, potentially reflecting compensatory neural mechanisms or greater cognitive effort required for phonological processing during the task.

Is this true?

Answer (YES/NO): NO